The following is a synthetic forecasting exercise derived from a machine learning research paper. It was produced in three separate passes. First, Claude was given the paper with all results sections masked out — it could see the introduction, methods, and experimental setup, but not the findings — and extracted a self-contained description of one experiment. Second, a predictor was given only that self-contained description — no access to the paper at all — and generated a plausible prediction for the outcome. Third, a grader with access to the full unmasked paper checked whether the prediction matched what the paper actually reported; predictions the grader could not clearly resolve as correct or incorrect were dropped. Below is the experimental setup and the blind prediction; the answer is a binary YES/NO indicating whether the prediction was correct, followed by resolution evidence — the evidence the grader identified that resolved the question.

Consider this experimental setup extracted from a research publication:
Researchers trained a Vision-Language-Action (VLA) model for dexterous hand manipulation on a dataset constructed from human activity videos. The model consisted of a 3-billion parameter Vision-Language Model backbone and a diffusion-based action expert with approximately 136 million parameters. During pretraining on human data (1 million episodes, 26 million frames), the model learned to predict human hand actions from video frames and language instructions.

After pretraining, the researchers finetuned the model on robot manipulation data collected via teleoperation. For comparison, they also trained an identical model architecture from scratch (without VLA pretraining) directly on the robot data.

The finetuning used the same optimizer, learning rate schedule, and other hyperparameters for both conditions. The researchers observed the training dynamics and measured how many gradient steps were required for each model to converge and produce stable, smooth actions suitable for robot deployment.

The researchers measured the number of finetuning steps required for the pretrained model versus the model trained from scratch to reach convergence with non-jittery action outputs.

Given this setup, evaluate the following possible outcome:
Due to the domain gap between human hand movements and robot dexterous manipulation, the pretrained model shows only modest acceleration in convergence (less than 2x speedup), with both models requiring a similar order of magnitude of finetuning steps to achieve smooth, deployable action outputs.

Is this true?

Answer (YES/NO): NO